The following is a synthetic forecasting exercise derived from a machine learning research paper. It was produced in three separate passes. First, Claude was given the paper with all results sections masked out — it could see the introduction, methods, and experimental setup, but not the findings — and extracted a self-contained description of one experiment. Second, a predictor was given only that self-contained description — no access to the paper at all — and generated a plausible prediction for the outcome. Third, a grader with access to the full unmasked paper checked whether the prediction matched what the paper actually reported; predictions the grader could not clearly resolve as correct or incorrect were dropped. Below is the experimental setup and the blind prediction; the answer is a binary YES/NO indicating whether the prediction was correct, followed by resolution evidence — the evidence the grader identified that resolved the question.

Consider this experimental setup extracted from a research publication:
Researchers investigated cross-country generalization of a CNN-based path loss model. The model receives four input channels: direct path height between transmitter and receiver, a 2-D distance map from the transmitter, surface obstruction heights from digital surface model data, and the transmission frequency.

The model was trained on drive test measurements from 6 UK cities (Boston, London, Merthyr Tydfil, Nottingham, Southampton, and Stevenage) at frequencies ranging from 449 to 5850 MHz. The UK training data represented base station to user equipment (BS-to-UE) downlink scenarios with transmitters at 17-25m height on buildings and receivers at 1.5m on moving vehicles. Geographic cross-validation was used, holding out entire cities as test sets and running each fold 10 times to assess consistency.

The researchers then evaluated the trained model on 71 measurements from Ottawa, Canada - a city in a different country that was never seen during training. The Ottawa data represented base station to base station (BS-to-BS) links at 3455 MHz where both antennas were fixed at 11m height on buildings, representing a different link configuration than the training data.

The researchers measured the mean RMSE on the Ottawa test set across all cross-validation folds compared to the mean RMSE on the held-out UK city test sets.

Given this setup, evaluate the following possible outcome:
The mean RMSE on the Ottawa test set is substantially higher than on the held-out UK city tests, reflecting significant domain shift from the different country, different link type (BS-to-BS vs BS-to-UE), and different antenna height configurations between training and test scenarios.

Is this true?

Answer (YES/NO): NO